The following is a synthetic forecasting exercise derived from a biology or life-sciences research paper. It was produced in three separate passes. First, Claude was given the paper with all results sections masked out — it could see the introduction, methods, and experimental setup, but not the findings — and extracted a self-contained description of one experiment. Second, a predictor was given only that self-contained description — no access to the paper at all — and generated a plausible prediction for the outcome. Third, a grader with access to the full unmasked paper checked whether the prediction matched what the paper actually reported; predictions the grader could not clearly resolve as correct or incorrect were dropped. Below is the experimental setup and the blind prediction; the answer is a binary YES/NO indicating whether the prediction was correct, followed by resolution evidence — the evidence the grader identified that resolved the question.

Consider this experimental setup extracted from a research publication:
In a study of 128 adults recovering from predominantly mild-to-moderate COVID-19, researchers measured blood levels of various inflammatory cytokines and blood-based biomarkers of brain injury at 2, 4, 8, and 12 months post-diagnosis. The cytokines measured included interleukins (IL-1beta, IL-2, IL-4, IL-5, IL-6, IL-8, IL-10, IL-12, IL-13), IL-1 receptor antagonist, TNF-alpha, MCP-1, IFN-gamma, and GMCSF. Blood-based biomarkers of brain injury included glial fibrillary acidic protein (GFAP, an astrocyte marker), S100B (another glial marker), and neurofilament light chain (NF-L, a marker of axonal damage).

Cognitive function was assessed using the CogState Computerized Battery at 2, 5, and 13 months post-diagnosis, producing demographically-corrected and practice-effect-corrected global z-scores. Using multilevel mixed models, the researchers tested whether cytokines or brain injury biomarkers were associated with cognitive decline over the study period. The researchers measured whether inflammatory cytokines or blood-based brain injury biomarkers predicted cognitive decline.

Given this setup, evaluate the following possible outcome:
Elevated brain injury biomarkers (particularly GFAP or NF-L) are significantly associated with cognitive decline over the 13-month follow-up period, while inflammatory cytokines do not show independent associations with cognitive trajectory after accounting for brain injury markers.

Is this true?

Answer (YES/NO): NO